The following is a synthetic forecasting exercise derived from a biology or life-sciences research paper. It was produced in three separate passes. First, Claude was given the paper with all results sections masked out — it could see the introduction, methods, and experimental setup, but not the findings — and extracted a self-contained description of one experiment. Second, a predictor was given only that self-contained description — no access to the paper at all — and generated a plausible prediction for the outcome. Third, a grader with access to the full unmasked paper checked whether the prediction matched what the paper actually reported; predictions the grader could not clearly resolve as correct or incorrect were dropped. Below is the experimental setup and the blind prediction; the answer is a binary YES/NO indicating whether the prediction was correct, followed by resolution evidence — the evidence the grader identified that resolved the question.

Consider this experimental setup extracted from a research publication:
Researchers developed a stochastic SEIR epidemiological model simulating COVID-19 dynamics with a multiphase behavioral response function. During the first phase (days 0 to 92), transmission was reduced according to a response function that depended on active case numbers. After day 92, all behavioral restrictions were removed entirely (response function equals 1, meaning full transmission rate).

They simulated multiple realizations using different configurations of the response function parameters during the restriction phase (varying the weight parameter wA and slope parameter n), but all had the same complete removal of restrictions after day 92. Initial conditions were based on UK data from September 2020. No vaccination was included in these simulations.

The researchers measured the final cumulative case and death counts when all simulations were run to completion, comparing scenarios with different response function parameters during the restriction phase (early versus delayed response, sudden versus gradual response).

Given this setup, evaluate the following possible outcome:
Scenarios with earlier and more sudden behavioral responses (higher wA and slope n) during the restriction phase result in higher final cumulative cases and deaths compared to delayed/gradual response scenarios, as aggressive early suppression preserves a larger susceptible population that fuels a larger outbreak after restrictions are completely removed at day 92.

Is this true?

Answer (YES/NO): NO